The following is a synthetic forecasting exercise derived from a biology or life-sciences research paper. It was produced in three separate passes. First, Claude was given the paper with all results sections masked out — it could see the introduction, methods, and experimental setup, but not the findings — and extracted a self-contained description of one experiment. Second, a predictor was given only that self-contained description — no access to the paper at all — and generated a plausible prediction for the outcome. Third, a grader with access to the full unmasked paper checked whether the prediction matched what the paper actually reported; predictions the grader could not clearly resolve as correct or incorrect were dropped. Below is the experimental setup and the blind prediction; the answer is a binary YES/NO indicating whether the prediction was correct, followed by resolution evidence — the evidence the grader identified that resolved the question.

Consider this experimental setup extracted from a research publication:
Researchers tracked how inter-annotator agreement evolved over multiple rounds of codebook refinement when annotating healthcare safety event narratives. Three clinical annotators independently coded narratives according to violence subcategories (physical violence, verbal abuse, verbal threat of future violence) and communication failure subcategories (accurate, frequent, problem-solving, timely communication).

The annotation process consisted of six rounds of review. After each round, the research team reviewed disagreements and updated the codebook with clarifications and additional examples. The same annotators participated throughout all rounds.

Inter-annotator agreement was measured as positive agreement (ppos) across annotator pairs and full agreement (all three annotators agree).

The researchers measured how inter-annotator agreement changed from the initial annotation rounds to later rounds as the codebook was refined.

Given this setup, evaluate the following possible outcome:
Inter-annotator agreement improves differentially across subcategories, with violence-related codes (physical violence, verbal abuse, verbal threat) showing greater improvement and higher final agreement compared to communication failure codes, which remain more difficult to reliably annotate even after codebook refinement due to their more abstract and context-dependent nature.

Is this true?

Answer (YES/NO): NO